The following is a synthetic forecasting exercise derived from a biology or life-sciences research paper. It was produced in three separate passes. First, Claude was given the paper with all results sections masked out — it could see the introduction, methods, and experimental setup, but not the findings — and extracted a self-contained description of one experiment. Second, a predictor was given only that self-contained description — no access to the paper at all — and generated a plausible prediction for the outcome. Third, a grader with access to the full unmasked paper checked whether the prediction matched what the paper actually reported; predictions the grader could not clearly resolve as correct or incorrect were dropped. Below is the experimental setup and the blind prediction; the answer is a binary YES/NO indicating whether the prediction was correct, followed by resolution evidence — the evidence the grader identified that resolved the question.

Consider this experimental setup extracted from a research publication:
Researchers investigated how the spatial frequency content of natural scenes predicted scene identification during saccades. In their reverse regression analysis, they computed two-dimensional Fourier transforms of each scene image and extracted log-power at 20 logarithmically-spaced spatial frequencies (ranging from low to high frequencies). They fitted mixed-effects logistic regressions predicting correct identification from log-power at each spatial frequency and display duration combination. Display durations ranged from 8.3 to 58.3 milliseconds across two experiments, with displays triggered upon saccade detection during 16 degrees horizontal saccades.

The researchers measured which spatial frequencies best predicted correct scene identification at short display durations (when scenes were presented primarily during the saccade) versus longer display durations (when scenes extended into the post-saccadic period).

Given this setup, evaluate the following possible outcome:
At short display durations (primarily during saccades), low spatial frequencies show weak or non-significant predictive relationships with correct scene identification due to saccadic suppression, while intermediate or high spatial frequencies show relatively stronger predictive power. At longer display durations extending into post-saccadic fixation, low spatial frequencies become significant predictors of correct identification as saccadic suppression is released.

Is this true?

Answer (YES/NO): NO